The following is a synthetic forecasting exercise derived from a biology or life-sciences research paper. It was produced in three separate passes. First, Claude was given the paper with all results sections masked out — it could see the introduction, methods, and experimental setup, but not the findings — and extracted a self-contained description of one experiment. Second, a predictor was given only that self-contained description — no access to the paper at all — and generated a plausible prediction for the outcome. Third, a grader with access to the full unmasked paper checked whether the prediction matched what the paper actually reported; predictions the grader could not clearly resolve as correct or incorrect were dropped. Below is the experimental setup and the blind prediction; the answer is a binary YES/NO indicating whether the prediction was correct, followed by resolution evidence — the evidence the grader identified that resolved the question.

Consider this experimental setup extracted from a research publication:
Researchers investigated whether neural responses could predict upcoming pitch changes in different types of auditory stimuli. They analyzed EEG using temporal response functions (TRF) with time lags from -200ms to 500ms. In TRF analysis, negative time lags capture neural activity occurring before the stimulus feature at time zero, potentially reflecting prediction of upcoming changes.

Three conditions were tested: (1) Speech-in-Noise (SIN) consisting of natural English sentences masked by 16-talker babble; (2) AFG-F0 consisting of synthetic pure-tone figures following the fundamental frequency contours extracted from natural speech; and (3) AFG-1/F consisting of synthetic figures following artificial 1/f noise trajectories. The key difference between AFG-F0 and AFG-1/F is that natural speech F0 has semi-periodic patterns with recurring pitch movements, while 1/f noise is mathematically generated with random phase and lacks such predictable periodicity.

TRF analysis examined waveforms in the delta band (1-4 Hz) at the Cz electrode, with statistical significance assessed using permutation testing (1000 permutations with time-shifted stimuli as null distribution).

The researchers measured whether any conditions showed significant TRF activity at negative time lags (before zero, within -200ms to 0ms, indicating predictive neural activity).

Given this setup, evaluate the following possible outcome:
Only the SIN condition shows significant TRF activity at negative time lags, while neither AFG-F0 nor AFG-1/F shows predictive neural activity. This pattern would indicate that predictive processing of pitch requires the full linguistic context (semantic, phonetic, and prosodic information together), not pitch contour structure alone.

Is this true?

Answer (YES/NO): NO